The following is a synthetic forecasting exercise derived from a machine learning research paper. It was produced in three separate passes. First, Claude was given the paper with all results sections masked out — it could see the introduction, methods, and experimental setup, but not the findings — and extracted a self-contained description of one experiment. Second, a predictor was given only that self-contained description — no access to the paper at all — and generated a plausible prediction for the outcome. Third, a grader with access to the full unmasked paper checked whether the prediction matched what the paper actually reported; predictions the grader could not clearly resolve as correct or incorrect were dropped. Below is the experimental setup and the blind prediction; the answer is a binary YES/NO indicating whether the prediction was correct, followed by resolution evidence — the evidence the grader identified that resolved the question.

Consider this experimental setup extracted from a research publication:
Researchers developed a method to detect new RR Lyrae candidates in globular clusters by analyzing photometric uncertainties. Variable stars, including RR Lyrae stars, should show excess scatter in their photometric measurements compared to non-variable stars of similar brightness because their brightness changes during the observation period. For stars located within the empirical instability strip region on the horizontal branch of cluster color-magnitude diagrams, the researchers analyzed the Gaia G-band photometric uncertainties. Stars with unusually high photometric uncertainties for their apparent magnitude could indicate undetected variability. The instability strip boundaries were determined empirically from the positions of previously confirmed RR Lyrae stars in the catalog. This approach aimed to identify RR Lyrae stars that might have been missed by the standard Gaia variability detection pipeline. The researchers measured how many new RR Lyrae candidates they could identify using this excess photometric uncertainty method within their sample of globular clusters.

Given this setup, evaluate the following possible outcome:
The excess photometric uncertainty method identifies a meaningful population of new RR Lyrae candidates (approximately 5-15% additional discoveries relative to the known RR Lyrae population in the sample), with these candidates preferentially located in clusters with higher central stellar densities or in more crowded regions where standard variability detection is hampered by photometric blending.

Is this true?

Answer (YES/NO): NO